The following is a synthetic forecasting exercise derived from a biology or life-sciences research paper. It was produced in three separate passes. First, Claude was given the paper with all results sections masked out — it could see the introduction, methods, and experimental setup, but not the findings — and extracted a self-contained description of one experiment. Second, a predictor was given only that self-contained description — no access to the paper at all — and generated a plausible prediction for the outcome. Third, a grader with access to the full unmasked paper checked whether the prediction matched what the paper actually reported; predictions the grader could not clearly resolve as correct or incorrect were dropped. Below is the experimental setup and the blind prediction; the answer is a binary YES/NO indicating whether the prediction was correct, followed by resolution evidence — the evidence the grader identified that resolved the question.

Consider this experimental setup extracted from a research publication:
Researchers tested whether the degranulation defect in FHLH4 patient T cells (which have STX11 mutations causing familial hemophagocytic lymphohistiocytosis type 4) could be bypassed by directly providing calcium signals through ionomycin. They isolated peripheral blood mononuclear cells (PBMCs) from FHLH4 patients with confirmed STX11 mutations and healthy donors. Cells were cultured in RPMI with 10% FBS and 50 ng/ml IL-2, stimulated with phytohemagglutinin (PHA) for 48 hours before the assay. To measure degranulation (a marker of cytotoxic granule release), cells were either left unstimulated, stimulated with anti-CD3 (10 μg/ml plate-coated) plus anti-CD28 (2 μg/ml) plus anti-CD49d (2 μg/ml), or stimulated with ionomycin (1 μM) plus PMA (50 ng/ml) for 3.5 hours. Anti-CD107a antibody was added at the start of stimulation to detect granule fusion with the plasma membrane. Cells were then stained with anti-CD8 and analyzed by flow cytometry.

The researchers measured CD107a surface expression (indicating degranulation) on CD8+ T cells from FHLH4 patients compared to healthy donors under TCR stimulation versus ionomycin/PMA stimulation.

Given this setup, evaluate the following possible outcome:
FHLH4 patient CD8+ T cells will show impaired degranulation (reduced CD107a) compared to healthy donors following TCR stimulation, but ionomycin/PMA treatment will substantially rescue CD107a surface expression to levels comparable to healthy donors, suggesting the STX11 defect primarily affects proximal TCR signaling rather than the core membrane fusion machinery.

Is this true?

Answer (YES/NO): YES